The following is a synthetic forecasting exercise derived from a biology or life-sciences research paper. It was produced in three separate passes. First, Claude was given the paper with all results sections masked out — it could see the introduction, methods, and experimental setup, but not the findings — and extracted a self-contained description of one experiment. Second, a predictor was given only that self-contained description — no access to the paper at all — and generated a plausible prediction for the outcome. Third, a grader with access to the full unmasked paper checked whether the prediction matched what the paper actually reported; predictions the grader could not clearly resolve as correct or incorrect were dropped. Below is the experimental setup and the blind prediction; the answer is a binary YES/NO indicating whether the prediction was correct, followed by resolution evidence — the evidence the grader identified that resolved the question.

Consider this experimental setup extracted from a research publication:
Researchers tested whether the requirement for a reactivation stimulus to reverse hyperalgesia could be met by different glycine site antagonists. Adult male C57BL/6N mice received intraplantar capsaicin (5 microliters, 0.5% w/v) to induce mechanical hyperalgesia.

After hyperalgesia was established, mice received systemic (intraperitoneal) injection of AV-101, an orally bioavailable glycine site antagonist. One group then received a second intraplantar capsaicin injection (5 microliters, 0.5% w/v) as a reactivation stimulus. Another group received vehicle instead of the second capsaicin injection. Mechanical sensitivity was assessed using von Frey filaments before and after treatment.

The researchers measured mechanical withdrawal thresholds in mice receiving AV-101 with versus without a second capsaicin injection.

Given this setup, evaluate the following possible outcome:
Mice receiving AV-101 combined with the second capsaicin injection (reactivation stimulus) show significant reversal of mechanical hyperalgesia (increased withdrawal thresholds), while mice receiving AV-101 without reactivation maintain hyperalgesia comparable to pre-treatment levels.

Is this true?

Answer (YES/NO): YES